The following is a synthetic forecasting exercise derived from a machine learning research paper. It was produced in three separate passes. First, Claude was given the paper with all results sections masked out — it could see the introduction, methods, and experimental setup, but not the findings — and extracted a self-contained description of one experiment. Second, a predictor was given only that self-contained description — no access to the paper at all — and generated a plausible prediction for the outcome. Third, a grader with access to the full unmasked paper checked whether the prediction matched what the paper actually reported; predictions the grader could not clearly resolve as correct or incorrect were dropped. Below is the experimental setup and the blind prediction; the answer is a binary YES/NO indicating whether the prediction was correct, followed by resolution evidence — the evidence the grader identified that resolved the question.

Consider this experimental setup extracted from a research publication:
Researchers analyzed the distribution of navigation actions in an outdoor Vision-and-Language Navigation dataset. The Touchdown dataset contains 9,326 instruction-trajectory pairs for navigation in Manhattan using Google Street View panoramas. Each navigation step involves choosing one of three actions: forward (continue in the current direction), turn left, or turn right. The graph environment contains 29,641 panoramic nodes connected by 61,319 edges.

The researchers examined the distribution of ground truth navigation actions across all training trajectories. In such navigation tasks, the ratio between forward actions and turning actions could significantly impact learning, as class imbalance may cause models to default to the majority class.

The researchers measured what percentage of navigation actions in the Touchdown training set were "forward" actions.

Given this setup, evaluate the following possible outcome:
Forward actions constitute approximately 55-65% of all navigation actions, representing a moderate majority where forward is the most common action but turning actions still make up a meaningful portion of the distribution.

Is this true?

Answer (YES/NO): NO